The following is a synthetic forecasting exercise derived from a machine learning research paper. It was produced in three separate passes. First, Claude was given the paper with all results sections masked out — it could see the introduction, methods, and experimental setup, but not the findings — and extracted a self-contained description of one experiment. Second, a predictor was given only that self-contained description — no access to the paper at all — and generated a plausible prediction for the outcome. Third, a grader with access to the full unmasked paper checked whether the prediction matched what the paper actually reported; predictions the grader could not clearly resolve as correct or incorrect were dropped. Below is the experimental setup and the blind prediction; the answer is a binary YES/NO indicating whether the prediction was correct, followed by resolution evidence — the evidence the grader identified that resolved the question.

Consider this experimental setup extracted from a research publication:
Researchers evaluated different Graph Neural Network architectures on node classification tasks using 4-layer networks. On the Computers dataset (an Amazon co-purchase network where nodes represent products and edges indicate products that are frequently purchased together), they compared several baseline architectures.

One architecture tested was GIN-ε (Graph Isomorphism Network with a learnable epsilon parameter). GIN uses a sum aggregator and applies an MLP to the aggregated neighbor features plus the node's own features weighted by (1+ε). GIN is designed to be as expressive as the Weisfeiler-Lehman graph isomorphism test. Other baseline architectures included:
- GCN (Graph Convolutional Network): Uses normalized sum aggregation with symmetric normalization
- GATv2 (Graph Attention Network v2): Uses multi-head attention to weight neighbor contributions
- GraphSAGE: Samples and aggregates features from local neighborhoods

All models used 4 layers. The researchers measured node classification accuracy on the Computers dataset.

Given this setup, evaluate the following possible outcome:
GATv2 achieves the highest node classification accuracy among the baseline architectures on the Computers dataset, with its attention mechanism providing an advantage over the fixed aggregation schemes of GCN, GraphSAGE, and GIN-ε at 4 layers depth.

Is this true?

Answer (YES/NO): YES